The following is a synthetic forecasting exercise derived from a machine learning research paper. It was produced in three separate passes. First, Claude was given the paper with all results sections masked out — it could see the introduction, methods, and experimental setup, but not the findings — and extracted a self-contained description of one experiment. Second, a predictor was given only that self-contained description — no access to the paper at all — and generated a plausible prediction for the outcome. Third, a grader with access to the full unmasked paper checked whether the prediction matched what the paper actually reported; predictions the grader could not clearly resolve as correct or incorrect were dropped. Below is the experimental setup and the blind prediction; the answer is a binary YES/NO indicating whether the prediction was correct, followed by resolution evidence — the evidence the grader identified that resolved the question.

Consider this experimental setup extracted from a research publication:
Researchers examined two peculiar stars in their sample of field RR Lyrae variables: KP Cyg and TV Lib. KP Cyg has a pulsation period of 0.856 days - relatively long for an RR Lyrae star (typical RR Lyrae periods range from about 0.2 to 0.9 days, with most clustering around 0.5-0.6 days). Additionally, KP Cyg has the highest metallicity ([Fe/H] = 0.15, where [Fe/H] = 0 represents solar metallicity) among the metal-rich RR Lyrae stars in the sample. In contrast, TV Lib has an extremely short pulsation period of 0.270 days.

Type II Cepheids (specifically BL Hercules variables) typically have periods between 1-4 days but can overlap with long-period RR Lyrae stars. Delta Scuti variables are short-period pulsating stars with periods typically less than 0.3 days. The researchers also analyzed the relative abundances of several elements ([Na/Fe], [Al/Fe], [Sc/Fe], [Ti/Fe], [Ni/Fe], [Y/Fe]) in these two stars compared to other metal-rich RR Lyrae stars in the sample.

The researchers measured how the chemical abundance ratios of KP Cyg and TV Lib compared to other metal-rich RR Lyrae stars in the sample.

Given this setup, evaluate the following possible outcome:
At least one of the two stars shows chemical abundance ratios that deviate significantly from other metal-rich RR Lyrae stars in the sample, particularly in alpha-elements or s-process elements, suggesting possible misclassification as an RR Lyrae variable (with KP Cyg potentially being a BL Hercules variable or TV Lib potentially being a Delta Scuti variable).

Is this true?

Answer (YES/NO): YES